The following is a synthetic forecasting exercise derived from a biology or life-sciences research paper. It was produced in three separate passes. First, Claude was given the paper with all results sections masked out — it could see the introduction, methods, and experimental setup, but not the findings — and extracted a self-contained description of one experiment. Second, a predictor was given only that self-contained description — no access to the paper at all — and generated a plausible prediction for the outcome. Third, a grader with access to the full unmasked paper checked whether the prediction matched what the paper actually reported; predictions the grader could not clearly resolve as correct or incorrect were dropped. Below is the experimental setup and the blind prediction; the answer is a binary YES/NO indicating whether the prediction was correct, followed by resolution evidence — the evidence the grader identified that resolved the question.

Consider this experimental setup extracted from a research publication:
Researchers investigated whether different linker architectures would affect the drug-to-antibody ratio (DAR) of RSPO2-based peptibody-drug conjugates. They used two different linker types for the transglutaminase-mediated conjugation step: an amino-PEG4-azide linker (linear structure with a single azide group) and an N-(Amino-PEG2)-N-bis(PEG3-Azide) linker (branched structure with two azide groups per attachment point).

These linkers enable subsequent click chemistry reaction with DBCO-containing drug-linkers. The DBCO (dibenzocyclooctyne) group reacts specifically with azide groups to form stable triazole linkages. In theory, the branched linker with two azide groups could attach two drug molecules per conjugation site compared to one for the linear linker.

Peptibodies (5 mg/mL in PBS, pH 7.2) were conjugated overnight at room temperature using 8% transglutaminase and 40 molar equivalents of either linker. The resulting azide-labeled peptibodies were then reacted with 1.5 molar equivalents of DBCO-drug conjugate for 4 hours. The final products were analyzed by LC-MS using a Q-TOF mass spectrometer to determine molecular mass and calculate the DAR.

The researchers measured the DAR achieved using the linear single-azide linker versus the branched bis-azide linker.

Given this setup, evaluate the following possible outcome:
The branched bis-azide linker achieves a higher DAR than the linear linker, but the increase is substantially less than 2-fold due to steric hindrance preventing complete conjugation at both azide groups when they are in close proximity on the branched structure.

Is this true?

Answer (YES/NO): NO